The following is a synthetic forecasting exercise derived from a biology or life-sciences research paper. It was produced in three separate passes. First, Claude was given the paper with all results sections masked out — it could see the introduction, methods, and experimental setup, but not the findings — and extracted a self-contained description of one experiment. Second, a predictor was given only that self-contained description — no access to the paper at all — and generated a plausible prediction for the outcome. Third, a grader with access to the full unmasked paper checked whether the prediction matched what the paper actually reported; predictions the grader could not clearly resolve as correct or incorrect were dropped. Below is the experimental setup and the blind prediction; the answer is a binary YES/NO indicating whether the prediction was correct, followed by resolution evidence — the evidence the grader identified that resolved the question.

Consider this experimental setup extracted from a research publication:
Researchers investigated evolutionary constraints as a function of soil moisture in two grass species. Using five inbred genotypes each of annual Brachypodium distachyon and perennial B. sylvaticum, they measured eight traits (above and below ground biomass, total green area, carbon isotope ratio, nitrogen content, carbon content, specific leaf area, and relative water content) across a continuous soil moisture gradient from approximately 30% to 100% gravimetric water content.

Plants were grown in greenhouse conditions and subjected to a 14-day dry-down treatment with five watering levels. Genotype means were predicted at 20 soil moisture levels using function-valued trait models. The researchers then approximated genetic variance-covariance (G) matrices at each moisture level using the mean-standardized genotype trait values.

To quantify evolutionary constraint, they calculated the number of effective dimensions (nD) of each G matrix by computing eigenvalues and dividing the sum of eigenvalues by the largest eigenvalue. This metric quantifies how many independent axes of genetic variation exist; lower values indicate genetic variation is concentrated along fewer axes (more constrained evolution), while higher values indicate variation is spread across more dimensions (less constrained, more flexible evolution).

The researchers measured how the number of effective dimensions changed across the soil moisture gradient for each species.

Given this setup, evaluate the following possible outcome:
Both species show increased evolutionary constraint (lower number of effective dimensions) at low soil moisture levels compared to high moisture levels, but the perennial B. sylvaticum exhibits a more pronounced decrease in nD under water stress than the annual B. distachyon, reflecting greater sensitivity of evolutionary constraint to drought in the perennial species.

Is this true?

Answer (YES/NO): NO